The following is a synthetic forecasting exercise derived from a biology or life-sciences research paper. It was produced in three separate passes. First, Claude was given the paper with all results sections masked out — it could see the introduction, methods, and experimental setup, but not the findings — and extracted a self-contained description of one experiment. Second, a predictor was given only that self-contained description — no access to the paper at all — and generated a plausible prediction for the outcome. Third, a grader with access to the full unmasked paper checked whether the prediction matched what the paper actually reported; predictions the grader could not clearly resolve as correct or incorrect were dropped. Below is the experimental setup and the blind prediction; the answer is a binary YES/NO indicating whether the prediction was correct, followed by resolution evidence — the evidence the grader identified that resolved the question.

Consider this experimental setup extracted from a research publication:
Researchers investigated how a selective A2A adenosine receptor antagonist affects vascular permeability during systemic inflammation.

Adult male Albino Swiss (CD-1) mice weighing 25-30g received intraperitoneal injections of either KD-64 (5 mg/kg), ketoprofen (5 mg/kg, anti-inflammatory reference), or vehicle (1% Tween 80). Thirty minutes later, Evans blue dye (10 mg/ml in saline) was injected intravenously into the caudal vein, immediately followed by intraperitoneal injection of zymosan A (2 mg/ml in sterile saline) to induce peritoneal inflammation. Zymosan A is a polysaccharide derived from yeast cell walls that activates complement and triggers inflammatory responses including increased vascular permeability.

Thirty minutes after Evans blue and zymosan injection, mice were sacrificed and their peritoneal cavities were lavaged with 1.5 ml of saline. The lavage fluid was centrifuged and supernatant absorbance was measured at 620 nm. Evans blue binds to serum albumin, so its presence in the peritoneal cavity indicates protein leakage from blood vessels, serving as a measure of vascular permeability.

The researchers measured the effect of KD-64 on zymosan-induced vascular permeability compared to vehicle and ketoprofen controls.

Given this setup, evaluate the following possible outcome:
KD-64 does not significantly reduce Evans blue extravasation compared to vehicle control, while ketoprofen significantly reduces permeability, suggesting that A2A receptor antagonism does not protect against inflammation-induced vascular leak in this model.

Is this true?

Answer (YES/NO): NO